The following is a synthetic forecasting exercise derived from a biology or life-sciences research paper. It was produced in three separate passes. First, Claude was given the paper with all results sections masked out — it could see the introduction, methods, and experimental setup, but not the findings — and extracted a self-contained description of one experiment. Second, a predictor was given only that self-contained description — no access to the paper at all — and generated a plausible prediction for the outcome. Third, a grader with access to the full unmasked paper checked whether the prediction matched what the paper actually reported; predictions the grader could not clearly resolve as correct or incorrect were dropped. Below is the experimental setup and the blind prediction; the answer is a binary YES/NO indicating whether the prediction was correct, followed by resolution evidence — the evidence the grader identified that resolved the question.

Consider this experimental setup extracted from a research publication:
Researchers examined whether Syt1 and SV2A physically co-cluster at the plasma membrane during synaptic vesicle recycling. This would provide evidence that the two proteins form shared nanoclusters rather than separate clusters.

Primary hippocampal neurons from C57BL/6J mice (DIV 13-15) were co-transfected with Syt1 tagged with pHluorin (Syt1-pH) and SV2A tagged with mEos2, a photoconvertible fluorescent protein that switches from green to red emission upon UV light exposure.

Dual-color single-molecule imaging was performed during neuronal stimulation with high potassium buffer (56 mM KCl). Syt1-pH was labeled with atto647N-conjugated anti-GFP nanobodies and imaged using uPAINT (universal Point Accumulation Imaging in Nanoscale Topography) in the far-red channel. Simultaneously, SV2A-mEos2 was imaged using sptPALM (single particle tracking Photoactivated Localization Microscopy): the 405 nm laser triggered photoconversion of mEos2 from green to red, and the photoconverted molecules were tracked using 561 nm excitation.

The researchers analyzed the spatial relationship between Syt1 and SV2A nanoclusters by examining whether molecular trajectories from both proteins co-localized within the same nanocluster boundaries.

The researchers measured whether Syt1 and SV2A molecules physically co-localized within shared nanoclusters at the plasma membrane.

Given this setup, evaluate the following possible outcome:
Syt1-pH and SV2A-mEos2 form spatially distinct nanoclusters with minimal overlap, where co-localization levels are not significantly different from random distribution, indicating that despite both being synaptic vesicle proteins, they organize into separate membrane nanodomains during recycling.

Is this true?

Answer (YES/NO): NO